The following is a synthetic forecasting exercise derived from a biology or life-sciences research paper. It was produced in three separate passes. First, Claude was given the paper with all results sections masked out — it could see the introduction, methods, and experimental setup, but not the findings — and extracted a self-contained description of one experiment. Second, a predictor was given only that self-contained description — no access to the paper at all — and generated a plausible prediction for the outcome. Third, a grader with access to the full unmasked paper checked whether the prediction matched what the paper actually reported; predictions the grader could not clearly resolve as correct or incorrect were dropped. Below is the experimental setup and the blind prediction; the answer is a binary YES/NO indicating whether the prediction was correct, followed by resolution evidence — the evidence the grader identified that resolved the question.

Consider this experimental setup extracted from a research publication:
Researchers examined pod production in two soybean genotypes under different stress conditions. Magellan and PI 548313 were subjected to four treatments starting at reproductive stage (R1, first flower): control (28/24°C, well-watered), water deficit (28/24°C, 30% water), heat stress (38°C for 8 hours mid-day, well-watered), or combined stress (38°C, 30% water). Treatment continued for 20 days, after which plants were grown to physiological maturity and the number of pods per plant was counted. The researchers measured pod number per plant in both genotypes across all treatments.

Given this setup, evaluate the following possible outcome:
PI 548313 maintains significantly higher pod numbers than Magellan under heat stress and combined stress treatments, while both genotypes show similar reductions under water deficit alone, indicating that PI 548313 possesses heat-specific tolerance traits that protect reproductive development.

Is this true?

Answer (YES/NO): NO